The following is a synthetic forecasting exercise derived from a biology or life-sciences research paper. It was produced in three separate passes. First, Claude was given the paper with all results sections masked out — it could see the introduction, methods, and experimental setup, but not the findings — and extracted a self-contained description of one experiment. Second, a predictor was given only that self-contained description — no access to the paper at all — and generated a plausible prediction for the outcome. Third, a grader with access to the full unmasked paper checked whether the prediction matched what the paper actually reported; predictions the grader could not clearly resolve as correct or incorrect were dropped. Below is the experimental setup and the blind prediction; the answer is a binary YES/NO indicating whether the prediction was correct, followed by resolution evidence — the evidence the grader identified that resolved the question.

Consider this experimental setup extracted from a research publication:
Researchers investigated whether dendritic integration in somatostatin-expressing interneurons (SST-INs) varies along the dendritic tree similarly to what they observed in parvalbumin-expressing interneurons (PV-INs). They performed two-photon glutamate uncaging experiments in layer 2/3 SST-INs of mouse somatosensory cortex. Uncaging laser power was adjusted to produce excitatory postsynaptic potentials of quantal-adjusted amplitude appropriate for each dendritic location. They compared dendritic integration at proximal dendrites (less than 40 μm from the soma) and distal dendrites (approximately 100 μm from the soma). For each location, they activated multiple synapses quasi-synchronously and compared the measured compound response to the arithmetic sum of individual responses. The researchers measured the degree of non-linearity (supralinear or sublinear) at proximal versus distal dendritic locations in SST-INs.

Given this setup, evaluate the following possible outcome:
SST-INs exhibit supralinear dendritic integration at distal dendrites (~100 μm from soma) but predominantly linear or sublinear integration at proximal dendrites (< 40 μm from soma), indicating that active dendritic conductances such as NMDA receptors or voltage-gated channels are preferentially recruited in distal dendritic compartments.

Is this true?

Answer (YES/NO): NO